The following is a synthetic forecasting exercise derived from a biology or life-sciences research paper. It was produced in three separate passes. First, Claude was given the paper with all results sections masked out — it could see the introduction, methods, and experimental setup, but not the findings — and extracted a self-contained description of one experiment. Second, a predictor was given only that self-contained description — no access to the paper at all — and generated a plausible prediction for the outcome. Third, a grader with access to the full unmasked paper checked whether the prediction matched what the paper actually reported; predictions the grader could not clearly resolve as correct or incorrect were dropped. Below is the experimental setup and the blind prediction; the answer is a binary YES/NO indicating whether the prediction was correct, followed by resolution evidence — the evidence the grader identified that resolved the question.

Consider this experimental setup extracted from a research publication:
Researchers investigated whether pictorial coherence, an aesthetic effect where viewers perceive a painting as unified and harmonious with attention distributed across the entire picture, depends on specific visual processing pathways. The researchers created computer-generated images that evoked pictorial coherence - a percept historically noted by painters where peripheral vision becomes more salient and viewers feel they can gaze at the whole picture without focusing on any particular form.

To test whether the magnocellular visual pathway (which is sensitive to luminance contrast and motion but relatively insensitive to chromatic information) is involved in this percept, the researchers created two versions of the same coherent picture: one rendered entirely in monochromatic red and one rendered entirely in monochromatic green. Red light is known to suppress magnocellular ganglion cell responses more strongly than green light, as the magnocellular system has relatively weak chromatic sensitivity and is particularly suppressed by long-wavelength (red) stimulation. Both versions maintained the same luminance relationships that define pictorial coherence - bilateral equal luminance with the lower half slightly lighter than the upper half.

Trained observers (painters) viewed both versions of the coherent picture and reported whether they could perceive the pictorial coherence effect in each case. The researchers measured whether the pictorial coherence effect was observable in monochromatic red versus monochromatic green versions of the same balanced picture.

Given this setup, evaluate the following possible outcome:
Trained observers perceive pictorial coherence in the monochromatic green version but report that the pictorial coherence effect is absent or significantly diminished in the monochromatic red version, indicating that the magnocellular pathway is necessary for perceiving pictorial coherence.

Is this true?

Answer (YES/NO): YES